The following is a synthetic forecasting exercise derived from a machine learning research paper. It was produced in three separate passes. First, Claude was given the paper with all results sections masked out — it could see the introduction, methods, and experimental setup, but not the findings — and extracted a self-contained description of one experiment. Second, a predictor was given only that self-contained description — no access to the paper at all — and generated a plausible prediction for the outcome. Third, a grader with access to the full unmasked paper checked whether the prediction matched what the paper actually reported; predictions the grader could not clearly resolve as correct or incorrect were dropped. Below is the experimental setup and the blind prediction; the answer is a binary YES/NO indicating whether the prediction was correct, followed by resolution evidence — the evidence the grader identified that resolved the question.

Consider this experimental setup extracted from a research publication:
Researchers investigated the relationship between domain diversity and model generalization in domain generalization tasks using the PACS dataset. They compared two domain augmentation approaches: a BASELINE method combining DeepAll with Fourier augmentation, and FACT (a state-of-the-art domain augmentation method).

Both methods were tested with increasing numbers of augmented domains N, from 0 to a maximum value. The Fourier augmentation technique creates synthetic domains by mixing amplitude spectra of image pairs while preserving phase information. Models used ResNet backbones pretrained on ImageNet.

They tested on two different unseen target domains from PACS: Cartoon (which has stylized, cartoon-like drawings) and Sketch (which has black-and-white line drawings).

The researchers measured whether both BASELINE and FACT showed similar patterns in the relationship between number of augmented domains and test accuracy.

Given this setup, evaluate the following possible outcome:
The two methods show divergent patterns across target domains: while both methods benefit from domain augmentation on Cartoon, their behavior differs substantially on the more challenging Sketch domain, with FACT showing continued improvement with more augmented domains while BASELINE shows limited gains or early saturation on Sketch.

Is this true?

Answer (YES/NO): NO